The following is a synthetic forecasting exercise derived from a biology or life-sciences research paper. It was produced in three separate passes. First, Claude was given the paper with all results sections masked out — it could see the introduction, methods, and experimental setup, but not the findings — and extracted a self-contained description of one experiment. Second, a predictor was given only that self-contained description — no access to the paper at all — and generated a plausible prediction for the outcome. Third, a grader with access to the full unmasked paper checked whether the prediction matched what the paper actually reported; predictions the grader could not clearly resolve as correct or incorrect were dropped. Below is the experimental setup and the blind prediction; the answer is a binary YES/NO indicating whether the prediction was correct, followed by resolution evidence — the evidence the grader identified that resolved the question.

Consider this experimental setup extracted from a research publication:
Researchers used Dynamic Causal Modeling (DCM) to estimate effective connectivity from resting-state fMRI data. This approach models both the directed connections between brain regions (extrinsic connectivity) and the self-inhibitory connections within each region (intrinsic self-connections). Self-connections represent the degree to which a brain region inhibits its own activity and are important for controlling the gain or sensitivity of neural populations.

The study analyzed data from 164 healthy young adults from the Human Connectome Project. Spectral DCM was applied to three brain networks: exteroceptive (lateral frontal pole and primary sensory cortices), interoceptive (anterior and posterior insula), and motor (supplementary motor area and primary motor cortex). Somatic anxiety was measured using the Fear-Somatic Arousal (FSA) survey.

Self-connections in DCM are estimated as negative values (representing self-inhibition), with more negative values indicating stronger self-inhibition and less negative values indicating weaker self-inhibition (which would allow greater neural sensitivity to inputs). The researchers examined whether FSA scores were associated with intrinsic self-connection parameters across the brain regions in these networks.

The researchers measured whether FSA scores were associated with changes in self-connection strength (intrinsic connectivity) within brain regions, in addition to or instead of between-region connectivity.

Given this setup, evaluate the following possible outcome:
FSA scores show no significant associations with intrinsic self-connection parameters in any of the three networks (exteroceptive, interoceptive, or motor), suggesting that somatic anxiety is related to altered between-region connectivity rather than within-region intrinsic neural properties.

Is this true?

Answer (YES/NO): NO